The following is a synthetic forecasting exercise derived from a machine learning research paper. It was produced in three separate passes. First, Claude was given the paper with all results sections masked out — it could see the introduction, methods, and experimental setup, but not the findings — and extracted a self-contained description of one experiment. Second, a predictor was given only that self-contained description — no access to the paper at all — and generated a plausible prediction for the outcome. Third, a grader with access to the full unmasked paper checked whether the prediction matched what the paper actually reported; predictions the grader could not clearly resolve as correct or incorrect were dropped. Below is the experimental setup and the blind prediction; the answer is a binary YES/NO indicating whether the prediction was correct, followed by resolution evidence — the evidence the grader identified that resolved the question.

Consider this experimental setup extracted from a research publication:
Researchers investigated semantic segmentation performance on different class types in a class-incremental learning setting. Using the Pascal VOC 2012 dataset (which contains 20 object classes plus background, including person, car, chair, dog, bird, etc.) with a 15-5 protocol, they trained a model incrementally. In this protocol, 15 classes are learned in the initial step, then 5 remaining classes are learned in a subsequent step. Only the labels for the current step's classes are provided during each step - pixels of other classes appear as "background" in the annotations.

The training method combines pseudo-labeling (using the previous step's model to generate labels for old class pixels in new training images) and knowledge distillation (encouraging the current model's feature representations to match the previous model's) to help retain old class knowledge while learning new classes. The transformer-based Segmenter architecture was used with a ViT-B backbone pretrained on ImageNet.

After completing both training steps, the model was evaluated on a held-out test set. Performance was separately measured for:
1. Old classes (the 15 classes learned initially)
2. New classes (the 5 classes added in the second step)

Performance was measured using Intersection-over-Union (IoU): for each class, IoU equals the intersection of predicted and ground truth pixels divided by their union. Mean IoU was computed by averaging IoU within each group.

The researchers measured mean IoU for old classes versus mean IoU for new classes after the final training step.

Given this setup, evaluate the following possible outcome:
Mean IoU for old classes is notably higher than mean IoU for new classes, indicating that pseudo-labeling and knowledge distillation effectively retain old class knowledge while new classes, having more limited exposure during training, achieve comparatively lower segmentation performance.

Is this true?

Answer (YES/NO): YES